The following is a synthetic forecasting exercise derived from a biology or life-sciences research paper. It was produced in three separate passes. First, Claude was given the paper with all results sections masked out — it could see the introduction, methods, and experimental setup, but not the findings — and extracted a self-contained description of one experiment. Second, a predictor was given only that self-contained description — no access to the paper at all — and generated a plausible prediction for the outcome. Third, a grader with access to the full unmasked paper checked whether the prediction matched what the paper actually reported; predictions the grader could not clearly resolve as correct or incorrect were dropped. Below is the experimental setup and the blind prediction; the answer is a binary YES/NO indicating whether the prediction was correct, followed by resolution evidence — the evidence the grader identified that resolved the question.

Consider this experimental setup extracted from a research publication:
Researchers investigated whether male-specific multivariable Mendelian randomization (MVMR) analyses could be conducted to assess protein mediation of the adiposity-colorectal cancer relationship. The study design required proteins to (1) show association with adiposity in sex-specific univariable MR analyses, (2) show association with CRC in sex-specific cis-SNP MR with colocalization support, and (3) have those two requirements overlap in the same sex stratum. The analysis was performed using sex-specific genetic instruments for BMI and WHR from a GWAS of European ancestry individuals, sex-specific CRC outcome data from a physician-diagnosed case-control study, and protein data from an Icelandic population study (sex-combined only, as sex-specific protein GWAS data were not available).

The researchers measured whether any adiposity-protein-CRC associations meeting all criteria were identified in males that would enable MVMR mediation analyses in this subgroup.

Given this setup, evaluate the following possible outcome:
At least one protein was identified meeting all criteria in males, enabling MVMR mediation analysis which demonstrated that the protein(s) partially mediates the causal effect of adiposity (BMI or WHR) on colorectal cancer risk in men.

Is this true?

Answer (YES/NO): NO